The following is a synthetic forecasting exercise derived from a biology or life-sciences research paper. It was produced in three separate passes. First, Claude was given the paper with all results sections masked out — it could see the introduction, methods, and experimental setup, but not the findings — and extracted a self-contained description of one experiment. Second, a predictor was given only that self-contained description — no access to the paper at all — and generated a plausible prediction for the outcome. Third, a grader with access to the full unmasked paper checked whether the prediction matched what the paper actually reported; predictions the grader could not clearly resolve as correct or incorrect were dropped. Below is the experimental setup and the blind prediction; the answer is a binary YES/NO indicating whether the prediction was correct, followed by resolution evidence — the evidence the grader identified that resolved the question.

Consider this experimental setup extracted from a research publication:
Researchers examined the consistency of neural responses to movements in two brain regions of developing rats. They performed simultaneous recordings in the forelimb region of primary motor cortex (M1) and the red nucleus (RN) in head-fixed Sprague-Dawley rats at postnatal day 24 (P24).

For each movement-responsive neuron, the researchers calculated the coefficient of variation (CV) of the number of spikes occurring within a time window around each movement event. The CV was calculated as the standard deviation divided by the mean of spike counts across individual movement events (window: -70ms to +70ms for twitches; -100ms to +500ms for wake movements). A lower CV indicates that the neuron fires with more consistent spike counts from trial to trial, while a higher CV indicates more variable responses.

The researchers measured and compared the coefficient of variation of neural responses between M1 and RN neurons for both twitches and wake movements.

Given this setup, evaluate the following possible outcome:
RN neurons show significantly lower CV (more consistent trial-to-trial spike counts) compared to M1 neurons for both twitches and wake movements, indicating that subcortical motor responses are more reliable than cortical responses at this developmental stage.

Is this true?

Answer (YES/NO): NO